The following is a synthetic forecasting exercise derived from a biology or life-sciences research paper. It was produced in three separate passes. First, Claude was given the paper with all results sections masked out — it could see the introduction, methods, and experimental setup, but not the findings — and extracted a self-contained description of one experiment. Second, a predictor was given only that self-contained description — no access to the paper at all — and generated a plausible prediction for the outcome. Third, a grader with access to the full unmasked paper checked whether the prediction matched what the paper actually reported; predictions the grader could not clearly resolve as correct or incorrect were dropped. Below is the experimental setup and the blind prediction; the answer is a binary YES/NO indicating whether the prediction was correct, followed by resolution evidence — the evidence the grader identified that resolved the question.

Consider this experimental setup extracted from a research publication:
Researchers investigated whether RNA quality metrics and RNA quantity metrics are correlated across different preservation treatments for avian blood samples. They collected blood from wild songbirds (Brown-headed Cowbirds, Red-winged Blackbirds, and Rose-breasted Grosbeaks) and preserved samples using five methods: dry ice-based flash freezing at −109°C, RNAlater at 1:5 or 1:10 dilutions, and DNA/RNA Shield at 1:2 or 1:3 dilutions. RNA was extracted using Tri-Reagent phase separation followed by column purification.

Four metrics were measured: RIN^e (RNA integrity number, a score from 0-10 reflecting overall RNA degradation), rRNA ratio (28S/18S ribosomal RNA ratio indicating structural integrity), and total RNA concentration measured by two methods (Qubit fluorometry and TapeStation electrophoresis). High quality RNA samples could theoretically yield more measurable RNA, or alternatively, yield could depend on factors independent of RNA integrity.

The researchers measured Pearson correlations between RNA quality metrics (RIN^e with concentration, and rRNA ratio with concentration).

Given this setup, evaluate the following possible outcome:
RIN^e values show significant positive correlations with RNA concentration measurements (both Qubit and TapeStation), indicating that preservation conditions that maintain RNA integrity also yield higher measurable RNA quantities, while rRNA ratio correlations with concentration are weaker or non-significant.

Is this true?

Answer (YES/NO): NO